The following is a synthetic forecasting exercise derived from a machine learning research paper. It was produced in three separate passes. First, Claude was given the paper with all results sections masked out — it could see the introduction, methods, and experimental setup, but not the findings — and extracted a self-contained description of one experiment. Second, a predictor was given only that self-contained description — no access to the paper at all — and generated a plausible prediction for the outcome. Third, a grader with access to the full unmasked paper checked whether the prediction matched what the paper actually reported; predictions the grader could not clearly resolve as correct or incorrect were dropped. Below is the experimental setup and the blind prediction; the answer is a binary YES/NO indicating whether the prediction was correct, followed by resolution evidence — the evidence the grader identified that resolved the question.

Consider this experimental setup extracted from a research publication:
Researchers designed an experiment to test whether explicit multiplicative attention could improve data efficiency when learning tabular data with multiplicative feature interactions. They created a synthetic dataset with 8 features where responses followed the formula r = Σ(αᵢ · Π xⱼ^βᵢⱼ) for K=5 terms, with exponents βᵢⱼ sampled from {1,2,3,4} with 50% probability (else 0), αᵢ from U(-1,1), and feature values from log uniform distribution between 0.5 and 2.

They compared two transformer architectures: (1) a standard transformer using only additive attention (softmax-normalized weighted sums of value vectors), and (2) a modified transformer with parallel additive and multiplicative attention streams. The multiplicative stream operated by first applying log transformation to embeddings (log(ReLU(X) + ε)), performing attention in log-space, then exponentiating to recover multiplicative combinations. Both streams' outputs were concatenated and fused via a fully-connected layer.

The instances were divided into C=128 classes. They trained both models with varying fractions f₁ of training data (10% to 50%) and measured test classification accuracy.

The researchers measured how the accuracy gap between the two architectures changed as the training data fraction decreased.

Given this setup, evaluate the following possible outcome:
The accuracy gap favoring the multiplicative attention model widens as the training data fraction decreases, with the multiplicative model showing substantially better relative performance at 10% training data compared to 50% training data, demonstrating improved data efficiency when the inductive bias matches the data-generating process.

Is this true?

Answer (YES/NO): YES